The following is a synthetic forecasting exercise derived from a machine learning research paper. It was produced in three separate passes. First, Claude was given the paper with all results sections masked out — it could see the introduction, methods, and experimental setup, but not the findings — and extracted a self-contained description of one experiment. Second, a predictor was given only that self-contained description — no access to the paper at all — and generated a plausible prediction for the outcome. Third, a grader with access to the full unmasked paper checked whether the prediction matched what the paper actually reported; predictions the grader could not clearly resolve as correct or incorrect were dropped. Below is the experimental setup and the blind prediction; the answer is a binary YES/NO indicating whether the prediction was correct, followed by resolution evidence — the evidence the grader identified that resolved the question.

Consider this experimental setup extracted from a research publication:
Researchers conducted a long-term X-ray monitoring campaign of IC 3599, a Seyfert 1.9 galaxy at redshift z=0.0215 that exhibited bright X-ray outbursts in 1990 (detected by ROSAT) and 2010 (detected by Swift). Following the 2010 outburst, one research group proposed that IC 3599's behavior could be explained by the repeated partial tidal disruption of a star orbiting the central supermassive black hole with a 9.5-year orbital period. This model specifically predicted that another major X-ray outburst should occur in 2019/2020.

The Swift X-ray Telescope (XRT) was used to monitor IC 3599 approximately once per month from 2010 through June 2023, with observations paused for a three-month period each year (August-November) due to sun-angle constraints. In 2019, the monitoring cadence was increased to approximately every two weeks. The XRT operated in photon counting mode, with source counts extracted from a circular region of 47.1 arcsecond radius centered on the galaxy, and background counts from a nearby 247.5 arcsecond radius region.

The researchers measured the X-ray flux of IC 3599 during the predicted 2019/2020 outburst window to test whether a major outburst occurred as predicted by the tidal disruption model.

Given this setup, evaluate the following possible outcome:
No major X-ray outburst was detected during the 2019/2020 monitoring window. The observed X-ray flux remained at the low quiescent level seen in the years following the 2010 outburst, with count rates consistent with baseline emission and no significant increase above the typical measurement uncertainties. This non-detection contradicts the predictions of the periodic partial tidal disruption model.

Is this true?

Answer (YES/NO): YES